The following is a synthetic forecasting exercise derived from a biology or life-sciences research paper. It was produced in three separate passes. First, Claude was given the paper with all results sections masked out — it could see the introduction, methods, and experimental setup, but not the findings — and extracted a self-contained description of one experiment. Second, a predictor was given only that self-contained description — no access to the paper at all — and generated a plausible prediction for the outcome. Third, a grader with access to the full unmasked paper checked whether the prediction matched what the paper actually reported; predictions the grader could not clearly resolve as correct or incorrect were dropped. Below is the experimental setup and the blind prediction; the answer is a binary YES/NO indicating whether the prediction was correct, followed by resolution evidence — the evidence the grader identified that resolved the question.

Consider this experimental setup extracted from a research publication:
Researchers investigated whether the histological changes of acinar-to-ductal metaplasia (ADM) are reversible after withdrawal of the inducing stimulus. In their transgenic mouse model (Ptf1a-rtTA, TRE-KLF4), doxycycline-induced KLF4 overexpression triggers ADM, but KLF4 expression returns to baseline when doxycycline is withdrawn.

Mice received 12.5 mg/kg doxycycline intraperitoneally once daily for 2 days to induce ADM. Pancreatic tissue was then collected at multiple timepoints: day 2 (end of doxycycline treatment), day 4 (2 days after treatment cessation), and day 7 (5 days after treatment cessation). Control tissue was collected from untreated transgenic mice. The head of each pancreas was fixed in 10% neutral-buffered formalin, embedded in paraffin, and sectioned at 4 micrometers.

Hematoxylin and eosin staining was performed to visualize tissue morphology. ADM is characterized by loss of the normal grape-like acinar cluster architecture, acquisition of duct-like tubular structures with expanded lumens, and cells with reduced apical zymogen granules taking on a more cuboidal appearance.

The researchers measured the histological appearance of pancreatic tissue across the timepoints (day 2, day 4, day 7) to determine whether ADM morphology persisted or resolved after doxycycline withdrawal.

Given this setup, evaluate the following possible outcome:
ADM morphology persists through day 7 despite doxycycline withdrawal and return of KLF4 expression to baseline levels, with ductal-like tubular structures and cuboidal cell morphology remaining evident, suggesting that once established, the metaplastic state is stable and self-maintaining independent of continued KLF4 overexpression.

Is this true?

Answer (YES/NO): NO